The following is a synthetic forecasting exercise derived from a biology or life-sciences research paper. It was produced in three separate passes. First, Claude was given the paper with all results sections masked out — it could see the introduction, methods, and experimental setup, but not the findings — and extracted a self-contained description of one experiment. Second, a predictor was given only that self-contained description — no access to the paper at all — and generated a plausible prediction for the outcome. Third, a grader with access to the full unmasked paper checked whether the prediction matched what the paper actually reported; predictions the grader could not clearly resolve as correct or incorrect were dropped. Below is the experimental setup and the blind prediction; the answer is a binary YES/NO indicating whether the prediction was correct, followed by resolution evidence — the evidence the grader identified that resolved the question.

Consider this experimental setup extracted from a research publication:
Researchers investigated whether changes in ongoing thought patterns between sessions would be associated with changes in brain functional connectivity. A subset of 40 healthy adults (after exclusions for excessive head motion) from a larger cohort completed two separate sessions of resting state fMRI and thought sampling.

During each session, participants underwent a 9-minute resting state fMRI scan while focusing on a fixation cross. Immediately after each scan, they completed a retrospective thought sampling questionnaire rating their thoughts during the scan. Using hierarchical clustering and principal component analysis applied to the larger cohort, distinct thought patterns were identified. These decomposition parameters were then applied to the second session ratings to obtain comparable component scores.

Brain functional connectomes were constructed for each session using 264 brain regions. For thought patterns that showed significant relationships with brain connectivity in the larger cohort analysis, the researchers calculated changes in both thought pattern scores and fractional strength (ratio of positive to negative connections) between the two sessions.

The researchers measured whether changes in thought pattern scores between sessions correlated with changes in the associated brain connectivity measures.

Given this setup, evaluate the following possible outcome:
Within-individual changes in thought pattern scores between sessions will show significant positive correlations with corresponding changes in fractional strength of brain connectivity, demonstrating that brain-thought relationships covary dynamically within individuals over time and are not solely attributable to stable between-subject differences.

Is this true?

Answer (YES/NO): NO